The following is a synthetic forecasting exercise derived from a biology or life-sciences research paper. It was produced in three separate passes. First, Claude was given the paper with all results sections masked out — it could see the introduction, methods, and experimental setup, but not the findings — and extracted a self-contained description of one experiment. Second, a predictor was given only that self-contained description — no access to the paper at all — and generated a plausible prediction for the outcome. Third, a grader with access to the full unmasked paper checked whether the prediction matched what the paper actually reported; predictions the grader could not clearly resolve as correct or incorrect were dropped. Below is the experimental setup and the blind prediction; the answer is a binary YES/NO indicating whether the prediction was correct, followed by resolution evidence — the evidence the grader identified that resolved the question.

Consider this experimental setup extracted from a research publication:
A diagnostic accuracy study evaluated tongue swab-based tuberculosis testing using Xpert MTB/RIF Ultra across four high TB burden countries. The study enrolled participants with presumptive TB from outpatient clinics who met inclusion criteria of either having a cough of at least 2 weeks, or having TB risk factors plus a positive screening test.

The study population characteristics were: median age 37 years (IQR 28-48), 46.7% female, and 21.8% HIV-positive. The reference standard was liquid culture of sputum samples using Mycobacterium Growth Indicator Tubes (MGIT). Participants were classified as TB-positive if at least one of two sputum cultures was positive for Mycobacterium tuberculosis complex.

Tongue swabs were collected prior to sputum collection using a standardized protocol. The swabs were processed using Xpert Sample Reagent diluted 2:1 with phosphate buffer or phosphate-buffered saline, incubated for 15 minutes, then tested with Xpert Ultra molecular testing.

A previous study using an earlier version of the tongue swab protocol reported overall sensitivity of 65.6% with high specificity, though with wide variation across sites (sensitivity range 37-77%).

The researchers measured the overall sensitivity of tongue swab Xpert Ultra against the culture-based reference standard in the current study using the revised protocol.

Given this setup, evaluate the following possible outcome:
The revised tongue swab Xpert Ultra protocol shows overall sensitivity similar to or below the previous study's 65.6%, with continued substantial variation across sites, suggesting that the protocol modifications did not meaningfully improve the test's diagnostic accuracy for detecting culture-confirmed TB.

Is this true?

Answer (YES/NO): YES